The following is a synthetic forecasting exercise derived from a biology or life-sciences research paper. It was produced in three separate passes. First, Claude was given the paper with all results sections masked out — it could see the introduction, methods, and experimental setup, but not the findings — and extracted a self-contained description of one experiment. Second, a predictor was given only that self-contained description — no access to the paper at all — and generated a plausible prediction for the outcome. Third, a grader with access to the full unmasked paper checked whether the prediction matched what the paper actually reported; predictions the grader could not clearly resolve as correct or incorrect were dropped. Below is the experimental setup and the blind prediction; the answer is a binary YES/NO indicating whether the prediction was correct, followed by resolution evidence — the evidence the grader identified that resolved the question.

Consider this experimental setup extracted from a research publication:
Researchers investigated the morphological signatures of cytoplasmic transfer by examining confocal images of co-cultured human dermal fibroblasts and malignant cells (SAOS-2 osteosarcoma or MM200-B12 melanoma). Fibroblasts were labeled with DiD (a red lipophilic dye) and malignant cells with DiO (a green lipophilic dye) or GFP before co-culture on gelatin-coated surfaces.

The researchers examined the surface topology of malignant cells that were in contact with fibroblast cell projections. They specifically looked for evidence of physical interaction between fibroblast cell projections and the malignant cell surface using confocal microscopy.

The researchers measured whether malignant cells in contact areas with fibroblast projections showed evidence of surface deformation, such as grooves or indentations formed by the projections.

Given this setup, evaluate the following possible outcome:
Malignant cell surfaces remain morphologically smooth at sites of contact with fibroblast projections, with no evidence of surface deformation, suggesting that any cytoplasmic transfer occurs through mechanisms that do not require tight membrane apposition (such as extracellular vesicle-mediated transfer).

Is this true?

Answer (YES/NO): NO